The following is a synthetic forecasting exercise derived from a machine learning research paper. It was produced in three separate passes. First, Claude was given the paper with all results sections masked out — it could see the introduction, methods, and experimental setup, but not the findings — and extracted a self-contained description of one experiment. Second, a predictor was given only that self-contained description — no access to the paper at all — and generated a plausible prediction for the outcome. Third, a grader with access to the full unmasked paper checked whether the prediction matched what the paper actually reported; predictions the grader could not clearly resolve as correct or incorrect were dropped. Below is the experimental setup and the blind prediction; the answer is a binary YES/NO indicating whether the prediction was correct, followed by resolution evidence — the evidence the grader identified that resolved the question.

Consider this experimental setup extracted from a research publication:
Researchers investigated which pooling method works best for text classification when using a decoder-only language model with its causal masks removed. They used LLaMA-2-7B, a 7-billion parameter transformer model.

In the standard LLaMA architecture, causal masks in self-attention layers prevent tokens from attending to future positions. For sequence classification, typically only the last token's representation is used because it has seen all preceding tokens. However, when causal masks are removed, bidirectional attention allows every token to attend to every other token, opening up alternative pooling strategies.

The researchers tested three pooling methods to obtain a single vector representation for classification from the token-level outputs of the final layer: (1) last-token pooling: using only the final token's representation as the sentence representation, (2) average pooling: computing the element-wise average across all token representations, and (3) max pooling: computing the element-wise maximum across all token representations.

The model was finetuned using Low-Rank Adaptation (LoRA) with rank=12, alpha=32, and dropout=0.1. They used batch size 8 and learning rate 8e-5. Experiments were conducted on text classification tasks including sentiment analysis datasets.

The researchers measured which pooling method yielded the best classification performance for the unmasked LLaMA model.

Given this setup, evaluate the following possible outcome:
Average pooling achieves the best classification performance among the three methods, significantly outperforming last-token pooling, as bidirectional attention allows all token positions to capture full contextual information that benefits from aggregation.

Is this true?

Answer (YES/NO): NO